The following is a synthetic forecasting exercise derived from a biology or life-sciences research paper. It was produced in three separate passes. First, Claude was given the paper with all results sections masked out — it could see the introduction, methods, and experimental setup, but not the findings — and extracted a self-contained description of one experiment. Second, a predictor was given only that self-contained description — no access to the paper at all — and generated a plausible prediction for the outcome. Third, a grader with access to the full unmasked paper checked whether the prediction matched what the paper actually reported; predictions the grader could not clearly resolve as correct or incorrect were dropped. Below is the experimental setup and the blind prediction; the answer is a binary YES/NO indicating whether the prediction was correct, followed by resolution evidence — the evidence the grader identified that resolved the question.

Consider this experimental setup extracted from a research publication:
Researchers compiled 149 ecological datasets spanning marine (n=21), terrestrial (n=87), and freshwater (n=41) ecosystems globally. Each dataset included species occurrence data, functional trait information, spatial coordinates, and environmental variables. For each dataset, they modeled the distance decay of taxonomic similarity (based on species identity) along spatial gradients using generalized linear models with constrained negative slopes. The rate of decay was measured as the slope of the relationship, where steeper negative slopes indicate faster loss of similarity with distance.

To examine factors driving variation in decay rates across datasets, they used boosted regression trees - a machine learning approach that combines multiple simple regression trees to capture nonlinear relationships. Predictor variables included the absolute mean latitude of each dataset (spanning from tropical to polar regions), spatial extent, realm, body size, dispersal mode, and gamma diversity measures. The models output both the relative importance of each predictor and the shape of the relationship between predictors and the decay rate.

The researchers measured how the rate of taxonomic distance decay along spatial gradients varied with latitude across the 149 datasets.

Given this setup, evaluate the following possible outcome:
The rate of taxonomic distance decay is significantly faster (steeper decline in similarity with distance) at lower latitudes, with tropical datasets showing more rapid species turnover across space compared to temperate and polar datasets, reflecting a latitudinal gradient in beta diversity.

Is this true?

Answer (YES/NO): NO